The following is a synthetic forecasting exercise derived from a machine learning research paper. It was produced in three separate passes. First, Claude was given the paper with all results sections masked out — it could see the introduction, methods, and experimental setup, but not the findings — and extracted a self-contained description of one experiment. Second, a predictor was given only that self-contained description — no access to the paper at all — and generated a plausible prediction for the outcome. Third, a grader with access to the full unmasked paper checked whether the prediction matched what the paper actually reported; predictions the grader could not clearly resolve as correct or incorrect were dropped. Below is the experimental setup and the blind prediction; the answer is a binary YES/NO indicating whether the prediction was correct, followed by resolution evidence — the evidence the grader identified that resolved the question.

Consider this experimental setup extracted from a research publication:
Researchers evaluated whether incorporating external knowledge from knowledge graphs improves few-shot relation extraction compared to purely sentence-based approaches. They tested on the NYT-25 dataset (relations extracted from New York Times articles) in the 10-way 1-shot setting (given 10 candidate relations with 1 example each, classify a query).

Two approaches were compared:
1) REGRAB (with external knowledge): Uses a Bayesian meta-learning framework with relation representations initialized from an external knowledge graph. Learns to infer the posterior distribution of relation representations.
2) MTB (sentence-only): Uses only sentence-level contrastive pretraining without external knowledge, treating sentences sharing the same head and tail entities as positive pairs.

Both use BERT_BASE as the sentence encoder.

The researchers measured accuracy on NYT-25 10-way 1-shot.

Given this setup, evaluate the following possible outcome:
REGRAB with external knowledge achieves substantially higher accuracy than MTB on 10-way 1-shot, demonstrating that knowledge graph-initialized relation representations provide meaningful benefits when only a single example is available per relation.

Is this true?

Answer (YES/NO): NO